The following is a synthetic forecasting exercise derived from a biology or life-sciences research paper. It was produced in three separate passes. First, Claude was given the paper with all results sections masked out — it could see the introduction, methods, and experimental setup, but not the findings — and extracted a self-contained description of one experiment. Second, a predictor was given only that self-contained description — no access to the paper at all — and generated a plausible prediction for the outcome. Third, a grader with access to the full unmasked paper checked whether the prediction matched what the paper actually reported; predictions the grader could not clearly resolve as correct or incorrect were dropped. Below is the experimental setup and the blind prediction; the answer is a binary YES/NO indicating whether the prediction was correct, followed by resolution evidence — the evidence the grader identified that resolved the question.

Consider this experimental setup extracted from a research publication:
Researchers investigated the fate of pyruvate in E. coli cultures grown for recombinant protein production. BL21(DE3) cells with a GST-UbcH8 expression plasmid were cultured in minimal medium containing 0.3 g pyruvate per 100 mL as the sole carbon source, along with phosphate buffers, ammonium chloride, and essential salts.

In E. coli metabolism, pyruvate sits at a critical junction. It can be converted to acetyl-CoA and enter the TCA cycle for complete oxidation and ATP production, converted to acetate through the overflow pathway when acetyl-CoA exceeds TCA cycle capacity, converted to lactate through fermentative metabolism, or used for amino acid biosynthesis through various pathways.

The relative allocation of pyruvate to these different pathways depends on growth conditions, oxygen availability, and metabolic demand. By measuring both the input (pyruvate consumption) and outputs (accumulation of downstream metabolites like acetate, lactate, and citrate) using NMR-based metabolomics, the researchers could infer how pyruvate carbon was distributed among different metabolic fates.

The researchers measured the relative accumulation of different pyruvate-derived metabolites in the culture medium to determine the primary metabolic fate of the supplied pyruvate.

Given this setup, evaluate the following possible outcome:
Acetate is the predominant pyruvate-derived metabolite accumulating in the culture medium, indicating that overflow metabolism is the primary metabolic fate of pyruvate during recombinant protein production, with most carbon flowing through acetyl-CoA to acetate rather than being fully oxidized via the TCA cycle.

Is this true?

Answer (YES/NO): NO